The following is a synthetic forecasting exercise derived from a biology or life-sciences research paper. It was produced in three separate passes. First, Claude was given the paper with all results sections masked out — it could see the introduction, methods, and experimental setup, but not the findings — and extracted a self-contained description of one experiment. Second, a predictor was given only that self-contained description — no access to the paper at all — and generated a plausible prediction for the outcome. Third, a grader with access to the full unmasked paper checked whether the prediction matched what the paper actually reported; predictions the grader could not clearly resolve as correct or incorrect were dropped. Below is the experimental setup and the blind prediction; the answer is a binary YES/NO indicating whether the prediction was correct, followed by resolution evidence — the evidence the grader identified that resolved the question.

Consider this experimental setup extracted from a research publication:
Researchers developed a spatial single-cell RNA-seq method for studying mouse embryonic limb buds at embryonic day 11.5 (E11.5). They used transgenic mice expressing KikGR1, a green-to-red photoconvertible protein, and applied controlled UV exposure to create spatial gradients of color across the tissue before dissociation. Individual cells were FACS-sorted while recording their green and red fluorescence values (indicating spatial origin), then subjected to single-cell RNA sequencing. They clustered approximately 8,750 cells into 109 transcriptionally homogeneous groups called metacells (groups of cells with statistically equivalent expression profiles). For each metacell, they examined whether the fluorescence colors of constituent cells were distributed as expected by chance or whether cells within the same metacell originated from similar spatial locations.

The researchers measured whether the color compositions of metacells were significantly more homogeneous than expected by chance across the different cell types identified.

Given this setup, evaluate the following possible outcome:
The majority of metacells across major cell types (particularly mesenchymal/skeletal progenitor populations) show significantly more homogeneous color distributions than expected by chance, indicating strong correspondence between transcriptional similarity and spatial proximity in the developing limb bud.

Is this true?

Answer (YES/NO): YES